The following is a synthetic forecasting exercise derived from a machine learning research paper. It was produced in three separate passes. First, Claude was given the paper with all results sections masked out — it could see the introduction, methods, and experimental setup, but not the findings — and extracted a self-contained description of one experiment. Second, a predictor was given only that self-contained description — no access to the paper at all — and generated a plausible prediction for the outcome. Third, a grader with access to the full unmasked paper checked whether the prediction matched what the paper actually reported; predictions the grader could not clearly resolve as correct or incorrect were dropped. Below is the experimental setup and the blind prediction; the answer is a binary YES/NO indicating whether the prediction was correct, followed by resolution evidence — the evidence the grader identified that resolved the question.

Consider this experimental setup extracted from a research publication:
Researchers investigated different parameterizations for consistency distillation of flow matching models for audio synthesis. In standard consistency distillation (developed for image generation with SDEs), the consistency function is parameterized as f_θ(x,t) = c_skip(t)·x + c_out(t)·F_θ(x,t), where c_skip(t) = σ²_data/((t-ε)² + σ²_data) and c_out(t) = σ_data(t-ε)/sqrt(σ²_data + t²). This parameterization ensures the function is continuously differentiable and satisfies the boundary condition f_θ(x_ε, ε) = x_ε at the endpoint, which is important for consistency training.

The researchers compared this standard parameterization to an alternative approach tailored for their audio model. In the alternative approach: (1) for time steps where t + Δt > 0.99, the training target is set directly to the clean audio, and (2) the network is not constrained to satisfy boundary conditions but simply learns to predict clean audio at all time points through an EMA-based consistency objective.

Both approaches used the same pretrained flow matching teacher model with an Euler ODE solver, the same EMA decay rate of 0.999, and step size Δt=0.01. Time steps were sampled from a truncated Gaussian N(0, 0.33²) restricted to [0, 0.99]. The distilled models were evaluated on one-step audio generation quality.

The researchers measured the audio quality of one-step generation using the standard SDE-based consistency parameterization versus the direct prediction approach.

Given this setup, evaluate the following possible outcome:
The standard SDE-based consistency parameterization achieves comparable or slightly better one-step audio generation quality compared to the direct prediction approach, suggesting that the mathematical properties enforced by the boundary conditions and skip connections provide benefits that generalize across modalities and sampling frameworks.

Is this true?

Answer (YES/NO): NO